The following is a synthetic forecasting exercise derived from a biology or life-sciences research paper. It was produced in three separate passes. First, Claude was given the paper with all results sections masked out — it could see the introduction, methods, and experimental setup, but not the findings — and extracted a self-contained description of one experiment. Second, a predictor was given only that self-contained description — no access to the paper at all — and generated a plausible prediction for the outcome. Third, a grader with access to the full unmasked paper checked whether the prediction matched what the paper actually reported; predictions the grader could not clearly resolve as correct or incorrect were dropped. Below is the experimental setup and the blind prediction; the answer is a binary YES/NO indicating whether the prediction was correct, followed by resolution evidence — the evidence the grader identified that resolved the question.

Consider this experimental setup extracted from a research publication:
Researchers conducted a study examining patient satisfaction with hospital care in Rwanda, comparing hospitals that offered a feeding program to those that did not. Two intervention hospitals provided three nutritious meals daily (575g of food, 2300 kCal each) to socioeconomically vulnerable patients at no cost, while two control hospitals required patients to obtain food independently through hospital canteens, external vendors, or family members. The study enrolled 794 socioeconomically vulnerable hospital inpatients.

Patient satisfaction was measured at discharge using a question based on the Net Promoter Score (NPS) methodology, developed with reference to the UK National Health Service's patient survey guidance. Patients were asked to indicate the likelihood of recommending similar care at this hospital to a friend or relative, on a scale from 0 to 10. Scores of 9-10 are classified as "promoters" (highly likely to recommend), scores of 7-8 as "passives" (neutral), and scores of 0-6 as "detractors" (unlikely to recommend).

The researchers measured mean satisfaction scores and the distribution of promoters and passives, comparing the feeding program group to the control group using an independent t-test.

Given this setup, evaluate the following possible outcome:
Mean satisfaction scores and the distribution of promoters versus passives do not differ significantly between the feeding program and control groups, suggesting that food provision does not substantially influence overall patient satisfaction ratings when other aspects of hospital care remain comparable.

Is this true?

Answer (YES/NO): YES